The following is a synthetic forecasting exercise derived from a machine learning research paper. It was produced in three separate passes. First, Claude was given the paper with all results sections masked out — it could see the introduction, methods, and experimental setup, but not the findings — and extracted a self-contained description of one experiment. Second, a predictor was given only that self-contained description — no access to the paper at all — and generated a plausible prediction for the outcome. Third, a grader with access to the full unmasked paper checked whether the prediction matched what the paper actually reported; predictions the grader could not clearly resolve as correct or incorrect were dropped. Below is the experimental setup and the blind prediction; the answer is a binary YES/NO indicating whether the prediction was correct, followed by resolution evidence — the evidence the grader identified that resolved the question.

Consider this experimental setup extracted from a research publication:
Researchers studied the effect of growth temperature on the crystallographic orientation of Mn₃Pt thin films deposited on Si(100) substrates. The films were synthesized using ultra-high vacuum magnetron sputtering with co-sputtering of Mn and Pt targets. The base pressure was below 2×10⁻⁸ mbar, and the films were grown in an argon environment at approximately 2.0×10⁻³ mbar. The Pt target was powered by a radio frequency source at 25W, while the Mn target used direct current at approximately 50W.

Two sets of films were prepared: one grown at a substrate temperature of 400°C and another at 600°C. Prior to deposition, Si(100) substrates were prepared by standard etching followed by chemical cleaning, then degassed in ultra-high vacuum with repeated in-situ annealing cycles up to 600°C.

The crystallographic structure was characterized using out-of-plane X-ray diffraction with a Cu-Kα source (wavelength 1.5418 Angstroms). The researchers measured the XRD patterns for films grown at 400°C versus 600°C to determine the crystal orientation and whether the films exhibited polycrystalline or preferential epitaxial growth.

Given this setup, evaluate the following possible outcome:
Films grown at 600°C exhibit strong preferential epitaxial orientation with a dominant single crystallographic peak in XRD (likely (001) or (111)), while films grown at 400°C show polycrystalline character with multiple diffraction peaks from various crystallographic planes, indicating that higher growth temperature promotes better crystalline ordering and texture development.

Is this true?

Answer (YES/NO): YES